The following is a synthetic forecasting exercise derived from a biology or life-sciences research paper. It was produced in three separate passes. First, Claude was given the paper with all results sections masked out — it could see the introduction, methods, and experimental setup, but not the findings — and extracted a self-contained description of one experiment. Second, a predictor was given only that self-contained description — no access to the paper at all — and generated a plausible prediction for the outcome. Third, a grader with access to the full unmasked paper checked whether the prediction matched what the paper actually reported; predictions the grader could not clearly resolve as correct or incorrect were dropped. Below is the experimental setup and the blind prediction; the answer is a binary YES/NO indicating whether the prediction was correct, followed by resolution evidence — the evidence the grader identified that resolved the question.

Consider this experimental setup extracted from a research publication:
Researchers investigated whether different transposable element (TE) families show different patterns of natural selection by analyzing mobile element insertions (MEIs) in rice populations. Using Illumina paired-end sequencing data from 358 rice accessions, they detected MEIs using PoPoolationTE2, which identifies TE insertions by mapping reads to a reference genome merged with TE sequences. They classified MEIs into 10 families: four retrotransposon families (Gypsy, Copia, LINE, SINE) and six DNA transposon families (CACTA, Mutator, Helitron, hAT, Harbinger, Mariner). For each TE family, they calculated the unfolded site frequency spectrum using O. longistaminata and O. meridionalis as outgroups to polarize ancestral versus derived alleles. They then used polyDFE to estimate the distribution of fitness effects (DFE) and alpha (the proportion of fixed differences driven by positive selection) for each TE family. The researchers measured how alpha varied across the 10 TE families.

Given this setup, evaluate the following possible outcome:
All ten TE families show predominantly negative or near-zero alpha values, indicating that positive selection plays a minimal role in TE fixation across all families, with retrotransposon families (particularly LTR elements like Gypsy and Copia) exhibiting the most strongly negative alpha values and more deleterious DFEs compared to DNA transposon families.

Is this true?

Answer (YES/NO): NO